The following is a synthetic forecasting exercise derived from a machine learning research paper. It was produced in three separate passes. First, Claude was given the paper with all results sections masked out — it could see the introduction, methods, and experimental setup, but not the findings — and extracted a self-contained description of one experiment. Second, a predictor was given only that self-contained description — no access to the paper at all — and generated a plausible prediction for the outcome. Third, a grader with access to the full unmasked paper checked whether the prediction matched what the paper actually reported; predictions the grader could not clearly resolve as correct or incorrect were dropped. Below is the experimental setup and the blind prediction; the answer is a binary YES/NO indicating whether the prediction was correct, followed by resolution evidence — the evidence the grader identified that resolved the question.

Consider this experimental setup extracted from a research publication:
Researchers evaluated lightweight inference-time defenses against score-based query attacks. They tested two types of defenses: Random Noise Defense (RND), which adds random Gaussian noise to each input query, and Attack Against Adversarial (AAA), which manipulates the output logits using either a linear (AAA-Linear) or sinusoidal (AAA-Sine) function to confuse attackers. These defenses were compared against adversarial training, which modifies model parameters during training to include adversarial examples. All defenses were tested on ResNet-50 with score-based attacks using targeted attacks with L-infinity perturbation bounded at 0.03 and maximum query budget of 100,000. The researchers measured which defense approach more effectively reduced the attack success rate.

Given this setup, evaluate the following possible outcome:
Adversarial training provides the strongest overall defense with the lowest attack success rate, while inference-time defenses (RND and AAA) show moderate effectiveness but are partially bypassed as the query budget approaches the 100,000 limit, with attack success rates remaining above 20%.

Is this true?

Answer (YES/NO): NO